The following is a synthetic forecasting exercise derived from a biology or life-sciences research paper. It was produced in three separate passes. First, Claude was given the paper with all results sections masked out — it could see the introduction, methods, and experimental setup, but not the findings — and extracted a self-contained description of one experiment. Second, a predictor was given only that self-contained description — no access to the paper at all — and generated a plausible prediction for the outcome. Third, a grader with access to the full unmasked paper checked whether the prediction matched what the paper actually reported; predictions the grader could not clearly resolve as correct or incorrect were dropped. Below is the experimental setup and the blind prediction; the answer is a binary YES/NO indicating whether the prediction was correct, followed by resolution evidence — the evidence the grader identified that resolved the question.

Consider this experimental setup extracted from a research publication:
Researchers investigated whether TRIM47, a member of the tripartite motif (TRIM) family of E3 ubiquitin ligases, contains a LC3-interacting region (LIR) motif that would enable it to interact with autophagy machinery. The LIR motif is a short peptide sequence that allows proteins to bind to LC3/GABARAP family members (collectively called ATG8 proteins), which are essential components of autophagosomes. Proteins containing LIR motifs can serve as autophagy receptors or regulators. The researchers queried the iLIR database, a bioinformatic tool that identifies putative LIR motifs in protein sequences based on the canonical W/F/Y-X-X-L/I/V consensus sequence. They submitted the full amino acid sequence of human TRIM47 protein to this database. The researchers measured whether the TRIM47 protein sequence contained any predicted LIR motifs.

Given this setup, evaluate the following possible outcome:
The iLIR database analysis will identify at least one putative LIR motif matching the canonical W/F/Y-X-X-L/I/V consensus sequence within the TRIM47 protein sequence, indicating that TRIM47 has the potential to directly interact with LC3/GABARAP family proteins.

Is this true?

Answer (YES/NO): YES